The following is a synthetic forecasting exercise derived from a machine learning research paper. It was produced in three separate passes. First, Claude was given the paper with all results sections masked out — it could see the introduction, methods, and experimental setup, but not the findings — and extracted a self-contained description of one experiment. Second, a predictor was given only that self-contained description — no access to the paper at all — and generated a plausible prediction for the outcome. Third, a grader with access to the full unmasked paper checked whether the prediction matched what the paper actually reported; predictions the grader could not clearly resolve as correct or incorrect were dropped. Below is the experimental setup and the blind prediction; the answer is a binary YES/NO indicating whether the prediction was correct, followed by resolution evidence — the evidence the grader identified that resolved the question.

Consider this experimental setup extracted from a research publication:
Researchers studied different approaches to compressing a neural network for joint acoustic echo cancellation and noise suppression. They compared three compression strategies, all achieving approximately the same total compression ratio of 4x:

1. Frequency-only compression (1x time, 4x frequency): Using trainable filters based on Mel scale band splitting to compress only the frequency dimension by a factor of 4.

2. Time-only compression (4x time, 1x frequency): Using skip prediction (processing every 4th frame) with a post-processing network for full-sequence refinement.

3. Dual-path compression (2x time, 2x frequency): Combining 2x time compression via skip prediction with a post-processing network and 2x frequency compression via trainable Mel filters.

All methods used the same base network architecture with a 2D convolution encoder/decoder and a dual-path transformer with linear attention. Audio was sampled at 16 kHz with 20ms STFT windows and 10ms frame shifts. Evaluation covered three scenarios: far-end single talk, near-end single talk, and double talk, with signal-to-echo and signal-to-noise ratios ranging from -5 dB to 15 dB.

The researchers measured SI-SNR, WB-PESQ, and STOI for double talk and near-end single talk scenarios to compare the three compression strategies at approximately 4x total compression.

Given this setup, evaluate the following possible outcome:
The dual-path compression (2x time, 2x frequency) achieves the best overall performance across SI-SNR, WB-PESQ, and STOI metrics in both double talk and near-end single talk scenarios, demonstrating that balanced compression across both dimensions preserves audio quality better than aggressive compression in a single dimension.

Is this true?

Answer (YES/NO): YES